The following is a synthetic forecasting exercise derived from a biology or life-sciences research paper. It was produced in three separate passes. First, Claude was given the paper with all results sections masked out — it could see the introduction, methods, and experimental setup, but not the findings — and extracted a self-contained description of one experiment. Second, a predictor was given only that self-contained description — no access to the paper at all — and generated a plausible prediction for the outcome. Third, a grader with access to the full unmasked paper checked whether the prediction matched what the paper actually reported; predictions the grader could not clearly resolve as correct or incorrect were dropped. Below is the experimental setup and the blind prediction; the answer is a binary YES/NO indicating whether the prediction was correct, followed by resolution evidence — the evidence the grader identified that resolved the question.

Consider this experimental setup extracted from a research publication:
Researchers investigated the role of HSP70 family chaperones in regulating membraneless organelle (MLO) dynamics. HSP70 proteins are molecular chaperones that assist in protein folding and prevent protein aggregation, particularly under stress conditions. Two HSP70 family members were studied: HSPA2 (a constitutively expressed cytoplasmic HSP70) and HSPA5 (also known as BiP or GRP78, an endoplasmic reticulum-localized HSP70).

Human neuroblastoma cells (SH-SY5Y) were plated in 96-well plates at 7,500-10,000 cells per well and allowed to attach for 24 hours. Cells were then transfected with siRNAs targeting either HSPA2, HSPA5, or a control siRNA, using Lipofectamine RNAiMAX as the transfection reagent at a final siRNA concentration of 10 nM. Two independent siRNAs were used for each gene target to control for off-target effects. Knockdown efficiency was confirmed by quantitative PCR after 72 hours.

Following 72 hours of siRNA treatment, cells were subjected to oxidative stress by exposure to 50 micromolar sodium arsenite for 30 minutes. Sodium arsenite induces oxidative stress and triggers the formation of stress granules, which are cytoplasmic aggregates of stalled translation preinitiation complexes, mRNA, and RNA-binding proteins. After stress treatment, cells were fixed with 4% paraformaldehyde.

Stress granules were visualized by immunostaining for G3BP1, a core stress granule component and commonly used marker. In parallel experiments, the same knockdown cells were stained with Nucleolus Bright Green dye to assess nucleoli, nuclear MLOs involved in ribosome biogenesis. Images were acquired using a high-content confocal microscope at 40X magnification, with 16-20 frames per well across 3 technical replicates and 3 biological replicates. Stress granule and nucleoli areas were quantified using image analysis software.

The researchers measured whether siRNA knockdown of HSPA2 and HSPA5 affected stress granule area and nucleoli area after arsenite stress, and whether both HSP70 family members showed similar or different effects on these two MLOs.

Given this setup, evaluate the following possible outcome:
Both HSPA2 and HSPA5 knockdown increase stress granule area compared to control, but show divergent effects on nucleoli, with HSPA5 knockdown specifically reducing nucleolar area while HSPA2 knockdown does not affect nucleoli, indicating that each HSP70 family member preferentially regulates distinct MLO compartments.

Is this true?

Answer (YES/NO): NO